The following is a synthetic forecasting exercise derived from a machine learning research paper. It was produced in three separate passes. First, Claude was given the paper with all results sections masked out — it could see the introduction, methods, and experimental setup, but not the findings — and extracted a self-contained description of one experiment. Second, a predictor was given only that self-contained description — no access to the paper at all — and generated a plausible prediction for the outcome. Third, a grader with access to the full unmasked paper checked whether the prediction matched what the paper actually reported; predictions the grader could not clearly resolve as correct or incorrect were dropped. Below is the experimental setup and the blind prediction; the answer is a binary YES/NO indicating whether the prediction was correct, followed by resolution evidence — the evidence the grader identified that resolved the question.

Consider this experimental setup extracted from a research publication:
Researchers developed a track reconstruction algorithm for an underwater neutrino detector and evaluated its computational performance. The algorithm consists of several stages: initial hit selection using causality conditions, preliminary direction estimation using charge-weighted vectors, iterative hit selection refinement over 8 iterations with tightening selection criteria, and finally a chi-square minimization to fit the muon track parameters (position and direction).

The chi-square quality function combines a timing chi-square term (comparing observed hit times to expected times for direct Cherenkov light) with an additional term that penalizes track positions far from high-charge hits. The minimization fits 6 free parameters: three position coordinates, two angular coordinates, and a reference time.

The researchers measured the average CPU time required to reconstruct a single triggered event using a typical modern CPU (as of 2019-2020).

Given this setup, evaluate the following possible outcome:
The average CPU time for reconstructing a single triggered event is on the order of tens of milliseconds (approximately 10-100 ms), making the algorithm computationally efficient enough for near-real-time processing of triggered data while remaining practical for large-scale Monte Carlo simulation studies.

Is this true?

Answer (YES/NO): YES